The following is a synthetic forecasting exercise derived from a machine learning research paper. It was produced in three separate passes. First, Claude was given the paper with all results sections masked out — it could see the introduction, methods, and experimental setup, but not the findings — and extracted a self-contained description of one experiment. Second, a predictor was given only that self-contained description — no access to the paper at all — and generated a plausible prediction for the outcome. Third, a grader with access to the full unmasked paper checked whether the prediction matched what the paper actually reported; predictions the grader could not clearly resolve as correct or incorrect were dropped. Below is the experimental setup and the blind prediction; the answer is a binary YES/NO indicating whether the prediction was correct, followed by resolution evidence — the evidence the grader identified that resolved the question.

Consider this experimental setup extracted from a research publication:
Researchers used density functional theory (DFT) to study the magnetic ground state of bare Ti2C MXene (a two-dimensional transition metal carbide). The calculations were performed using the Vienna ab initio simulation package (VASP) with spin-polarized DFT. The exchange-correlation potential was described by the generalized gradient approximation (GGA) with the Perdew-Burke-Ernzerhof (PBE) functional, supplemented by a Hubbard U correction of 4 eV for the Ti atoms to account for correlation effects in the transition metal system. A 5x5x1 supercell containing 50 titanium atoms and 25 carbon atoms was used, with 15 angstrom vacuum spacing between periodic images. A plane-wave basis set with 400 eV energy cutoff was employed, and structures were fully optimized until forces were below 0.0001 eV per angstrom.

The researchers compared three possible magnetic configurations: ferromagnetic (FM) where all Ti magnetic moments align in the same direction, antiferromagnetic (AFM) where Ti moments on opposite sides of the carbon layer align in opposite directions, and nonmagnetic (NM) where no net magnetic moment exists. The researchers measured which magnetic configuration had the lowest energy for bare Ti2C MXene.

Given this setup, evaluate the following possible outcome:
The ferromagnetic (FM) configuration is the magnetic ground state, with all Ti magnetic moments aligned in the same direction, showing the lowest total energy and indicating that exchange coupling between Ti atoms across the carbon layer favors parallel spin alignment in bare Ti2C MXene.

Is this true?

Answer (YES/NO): NO